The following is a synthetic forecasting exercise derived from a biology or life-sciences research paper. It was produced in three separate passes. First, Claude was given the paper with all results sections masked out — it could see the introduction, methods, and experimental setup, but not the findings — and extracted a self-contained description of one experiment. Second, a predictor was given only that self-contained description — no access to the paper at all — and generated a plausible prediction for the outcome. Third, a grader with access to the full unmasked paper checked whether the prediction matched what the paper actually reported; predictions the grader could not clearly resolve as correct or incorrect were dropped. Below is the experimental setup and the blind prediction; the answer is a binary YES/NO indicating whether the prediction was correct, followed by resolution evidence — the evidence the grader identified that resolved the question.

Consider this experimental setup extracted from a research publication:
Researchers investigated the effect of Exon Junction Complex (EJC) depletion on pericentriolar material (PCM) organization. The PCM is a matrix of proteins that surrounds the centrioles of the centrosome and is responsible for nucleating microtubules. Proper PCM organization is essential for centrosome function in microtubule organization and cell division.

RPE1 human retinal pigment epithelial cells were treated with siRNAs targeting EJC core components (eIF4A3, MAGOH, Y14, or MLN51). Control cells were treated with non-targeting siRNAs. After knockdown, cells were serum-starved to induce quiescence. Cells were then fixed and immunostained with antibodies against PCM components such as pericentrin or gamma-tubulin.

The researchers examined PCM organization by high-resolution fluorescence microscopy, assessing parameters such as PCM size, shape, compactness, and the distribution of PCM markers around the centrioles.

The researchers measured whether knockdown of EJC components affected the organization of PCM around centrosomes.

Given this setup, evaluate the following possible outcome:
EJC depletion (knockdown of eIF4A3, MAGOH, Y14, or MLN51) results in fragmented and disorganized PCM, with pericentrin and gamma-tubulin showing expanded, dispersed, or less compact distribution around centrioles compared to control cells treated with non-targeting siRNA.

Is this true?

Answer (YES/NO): NO